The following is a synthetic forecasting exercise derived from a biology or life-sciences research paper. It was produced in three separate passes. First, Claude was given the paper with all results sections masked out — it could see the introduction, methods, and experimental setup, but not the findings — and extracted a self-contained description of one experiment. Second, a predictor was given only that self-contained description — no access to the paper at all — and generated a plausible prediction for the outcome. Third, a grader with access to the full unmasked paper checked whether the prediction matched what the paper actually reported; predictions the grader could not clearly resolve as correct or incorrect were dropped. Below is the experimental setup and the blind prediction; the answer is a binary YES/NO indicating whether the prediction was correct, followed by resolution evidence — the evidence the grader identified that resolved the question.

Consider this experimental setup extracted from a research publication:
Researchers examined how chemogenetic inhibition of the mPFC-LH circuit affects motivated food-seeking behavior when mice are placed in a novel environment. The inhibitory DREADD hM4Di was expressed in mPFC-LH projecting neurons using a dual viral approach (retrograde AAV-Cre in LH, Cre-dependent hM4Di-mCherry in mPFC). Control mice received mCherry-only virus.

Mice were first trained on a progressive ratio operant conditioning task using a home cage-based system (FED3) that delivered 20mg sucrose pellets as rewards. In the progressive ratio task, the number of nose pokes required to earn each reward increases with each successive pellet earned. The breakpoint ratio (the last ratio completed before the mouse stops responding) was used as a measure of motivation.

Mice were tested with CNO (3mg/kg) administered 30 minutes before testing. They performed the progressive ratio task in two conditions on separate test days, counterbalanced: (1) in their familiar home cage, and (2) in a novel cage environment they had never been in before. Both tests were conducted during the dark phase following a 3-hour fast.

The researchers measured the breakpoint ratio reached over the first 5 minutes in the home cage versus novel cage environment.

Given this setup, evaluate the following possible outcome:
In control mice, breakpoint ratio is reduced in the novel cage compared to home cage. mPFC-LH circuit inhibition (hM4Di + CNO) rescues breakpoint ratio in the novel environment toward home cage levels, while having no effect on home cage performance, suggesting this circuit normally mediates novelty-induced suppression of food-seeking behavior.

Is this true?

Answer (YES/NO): YES